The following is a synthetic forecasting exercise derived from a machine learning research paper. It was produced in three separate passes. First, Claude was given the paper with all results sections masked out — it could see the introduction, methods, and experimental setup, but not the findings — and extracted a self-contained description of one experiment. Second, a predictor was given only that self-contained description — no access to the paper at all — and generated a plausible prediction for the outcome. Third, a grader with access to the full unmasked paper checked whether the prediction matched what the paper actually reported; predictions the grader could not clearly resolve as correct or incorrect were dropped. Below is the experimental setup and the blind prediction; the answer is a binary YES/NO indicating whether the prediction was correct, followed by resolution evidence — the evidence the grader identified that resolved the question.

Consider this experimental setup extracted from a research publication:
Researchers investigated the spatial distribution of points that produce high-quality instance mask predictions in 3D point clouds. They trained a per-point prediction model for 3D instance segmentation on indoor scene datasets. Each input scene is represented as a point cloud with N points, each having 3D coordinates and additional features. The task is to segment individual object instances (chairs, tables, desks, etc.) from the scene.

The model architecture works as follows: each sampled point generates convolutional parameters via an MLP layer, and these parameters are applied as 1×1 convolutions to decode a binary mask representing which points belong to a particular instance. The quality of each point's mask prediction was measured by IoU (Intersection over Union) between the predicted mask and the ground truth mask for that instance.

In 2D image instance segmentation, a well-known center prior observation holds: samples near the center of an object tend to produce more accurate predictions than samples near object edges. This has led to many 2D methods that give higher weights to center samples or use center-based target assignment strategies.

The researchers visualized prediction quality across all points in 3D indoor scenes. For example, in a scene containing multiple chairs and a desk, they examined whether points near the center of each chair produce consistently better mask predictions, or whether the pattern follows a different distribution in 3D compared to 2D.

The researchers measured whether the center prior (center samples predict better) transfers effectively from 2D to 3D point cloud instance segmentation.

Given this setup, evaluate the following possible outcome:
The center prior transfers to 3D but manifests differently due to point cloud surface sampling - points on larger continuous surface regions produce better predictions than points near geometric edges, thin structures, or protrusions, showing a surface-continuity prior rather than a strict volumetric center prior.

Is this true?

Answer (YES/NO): NO